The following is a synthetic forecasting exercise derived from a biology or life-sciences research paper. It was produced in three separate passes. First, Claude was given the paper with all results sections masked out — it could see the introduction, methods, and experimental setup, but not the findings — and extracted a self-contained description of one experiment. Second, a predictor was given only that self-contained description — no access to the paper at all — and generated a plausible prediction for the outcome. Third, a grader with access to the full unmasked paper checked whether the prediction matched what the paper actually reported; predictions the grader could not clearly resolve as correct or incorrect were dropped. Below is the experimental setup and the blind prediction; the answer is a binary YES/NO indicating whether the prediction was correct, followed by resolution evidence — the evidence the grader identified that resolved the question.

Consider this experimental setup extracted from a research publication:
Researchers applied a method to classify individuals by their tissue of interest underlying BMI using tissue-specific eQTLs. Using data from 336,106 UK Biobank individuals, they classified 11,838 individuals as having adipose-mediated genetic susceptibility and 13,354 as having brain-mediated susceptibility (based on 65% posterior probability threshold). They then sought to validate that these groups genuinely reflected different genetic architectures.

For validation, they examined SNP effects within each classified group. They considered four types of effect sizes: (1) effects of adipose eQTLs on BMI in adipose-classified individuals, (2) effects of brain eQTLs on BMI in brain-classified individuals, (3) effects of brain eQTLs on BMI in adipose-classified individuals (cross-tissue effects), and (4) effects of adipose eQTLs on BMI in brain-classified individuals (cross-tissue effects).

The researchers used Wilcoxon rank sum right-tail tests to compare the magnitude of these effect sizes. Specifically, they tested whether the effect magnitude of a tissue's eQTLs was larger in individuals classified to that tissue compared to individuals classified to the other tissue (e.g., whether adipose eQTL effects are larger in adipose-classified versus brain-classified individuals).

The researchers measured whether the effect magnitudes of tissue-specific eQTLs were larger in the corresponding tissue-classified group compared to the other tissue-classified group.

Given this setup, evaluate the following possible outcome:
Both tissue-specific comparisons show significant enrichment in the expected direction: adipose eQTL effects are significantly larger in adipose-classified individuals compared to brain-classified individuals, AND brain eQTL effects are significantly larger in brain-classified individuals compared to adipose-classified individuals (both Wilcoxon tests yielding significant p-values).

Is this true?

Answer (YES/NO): YES